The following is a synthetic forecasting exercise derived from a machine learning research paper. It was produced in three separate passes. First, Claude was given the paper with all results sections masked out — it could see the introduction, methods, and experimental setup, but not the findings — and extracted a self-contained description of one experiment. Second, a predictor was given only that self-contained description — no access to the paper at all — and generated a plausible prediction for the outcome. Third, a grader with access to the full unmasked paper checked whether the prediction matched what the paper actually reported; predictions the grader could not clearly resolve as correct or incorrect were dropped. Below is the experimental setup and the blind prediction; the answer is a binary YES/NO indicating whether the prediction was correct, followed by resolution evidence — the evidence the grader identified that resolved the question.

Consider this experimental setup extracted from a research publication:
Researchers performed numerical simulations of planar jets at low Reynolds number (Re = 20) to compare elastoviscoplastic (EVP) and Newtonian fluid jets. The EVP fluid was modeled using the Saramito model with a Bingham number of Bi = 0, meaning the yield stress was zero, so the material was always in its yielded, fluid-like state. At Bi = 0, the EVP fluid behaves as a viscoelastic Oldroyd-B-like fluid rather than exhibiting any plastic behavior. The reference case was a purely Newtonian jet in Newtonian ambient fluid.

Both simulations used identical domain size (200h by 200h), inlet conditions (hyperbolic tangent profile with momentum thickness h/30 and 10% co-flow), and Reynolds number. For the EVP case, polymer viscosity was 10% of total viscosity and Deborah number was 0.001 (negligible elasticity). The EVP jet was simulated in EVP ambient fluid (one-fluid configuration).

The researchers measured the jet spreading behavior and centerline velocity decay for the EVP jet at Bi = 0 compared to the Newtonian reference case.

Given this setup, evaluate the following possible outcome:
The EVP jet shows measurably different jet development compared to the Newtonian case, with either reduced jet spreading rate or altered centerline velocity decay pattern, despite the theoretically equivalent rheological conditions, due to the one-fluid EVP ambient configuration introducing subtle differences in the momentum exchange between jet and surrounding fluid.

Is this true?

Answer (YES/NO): NO